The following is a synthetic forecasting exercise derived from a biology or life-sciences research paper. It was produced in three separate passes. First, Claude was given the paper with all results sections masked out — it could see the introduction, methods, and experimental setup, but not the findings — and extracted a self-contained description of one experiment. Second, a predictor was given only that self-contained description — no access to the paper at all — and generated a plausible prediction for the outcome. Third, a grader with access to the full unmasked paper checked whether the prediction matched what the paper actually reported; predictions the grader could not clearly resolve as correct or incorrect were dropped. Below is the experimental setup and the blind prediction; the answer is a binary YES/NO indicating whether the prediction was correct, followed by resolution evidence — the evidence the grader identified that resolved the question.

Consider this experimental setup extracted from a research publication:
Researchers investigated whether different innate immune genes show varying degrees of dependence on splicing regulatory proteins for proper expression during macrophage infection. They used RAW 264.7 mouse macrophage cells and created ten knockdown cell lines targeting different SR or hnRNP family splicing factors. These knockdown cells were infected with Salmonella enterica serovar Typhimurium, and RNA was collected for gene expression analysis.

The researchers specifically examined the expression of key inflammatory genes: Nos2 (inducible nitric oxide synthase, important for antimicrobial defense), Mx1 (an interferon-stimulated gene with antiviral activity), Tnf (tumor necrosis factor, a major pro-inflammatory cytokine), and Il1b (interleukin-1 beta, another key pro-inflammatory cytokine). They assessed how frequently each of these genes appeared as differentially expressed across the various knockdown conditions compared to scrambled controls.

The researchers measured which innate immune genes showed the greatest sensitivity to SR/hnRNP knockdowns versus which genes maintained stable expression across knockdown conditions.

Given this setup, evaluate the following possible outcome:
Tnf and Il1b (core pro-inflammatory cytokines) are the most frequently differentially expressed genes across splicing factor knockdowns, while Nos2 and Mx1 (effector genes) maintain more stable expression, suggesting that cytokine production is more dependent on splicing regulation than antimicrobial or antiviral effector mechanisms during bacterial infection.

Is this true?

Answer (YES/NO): NO